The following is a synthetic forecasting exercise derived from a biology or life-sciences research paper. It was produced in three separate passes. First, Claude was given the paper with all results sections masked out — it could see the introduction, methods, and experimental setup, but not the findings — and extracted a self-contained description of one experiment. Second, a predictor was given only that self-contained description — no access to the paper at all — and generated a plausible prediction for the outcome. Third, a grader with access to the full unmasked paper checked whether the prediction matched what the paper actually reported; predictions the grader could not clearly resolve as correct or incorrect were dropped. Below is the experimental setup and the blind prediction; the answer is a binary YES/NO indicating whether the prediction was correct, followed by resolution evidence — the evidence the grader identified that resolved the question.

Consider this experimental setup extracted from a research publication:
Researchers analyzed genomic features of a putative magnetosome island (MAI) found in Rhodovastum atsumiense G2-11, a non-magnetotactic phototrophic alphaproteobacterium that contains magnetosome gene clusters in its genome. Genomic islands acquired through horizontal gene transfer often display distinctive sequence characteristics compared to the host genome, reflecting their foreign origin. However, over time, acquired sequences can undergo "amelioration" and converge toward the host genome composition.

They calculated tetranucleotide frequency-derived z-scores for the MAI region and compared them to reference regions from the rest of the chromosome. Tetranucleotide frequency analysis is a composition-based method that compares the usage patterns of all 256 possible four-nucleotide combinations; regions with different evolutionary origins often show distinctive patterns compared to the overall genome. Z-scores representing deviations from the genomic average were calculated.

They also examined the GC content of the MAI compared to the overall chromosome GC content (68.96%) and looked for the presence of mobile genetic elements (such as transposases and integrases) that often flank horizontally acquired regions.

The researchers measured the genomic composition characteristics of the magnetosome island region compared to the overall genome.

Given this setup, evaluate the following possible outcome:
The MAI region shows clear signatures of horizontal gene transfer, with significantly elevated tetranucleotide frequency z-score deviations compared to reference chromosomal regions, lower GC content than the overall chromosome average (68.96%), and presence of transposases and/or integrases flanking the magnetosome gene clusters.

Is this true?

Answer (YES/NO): NO